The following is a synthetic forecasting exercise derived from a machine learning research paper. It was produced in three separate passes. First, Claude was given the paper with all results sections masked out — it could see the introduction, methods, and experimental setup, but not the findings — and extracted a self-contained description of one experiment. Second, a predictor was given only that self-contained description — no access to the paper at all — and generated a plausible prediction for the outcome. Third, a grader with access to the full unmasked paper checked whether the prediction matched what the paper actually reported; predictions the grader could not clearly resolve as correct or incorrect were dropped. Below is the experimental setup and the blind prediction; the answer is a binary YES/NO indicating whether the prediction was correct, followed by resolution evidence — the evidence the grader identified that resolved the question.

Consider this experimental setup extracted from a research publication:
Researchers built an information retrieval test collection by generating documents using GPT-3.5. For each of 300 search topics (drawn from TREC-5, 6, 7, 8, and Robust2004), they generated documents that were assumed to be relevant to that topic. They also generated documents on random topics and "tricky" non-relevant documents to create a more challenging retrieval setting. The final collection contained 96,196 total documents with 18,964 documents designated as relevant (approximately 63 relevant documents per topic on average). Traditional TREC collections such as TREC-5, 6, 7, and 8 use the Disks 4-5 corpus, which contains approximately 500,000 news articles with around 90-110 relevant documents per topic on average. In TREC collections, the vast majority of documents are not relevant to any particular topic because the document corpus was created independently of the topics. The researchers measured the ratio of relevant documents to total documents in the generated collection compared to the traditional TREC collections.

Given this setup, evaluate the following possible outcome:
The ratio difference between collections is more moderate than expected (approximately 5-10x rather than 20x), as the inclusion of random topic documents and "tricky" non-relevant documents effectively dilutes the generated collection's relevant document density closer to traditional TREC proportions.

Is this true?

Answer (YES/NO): NO